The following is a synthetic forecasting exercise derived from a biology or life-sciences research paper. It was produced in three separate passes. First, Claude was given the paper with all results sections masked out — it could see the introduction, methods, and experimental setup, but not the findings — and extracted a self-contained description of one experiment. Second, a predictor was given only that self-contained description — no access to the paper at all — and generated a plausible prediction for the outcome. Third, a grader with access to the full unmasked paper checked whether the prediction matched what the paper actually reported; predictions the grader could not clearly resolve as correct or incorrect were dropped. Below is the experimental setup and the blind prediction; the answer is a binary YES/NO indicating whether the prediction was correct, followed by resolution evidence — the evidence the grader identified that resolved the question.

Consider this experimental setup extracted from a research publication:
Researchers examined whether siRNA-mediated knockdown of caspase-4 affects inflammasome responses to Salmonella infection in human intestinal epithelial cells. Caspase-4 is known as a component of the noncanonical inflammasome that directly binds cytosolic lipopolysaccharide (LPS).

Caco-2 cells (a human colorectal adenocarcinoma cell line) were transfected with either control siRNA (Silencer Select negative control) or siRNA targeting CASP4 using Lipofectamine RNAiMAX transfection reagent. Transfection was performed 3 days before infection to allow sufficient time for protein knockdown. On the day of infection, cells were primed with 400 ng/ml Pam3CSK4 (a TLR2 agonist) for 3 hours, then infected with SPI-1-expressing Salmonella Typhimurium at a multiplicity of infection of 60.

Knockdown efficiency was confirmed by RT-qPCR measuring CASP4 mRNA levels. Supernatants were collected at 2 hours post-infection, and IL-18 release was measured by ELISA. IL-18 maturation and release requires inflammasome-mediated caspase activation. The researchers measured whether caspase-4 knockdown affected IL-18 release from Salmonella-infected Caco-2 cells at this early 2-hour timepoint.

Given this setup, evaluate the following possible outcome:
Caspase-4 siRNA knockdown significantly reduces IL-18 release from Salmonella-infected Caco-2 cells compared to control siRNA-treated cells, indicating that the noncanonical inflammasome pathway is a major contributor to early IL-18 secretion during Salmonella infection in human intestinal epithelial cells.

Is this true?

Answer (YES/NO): YES